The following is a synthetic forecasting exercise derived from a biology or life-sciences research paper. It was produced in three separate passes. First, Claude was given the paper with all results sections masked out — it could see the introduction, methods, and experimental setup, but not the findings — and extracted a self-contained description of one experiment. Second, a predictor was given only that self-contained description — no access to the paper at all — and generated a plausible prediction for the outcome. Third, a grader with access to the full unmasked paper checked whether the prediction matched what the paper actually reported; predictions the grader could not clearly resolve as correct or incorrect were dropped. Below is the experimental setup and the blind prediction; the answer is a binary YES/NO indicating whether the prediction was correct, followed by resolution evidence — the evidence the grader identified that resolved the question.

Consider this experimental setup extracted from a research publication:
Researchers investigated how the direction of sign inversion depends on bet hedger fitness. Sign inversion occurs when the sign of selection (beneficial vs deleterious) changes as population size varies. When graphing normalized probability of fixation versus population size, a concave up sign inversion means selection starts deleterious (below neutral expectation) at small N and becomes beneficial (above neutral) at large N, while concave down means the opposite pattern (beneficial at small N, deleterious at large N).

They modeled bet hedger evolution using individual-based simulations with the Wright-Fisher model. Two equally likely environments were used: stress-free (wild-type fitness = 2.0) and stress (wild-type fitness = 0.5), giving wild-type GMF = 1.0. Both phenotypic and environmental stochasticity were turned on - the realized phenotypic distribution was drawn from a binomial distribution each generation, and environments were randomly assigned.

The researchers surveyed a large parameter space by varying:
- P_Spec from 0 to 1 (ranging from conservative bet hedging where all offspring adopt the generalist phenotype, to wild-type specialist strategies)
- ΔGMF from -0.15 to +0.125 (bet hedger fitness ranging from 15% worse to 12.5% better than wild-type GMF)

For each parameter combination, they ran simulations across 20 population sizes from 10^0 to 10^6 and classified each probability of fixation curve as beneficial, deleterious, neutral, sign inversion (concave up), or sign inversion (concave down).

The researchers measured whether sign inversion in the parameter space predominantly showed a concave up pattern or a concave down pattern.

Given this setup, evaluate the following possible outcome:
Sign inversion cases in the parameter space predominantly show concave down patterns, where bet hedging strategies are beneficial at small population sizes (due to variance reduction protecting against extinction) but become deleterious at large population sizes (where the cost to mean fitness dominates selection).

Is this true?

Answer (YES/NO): NO